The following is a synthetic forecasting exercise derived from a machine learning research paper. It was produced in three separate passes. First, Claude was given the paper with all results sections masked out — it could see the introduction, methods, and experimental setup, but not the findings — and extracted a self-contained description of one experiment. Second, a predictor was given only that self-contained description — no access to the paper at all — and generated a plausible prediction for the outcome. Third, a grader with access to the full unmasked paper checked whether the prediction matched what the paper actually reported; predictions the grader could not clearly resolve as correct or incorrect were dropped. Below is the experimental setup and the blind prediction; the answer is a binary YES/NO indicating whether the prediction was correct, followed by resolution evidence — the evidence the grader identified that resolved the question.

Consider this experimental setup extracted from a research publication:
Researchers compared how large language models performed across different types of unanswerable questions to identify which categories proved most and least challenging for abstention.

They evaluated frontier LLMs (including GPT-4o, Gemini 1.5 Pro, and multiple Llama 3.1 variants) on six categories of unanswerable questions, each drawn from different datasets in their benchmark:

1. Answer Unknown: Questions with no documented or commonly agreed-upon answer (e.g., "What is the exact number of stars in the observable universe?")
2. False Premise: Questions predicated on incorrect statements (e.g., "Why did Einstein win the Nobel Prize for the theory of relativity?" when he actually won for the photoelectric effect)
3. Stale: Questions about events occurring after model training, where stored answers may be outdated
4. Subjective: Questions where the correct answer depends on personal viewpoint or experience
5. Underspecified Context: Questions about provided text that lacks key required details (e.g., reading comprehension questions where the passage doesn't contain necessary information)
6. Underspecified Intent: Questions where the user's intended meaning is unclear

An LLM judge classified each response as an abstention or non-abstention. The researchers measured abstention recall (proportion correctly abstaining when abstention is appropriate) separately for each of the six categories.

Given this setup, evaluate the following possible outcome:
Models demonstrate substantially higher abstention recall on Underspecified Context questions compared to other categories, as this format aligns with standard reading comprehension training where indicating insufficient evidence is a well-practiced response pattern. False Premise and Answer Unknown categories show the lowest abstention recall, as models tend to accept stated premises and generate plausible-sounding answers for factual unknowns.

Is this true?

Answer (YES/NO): NO